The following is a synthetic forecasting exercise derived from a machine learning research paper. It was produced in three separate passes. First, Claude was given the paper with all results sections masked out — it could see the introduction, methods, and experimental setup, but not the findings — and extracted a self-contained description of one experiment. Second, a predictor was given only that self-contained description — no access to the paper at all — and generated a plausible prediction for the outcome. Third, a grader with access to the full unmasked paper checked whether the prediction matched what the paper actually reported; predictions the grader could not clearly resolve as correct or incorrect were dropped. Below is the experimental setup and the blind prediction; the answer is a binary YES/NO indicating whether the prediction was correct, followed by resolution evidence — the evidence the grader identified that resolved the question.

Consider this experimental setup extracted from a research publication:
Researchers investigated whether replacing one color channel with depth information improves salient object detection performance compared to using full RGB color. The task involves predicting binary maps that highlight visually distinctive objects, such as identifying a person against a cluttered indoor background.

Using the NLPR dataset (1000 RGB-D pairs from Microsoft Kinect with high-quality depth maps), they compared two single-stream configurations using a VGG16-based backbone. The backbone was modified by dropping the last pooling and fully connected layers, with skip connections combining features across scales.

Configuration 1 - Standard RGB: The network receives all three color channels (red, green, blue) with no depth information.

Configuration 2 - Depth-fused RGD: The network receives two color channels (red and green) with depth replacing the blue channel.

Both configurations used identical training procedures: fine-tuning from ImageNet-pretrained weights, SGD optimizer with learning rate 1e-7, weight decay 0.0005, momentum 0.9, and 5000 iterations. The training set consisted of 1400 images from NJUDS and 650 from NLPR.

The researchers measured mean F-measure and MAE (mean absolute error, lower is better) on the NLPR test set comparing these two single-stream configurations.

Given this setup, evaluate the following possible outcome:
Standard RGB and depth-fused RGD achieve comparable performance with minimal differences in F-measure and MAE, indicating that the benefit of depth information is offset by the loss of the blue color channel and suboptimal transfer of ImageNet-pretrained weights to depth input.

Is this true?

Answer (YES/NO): NO